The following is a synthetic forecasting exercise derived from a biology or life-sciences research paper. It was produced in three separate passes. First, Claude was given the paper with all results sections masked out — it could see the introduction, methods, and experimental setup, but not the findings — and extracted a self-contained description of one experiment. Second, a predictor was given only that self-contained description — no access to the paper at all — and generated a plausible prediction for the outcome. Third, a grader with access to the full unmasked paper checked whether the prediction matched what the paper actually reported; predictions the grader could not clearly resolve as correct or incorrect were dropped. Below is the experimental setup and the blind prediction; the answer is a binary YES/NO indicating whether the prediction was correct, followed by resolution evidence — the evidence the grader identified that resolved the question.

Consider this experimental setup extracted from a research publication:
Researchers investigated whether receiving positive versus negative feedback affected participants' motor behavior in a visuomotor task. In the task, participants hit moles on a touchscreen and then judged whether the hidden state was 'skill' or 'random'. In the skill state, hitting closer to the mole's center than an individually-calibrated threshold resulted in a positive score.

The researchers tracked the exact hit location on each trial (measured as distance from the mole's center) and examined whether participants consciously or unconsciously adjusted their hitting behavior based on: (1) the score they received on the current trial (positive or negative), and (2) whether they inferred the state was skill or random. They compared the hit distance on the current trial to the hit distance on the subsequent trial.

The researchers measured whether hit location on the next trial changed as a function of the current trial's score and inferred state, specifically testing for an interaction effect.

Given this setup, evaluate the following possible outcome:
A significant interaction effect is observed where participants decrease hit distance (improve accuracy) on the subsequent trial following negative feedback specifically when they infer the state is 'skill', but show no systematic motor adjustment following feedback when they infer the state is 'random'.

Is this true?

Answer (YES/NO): NO